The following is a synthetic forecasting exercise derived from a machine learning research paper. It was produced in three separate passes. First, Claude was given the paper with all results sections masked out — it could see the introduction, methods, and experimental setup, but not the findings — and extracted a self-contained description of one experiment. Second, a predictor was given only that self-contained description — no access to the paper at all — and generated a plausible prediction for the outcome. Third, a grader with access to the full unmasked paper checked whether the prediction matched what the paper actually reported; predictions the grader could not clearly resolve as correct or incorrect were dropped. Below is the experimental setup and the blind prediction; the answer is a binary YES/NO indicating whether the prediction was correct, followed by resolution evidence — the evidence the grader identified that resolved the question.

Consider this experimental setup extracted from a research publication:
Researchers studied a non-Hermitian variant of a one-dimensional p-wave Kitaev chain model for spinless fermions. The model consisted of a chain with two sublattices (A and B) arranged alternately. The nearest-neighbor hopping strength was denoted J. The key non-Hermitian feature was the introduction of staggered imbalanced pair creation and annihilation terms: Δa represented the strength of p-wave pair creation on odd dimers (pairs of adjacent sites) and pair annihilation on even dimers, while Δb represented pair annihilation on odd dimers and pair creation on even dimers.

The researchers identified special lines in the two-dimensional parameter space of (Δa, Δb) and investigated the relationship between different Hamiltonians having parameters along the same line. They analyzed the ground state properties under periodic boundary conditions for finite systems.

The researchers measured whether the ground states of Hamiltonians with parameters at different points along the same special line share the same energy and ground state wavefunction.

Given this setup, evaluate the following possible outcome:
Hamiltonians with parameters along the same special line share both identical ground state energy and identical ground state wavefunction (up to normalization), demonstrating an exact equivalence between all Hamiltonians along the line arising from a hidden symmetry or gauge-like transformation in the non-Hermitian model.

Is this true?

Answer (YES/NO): YES